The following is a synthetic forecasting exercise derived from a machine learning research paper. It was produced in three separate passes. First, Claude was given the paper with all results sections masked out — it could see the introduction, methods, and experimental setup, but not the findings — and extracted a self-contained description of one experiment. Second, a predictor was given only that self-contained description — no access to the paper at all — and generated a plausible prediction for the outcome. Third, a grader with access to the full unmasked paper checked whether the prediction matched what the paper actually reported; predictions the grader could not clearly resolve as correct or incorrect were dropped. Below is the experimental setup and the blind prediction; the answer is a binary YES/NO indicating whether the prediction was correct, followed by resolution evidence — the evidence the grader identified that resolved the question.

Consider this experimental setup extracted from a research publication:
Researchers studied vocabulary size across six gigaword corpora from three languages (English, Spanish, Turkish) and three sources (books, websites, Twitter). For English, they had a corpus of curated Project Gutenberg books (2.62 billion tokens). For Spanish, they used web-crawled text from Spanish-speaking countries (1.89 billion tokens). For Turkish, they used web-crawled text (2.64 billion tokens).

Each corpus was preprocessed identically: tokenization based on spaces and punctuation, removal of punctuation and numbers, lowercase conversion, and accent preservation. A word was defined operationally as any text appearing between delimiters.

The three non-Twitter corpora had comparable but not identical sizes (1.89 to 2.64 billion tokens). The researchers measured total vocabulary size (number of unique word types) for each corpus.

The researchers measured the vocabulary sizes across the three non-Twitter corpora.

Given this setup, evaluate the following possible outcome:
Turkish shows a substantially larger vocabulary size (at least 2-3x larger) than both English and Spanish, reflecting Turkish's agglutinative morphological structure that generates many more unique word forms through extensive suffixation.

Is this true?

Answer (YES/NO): YES